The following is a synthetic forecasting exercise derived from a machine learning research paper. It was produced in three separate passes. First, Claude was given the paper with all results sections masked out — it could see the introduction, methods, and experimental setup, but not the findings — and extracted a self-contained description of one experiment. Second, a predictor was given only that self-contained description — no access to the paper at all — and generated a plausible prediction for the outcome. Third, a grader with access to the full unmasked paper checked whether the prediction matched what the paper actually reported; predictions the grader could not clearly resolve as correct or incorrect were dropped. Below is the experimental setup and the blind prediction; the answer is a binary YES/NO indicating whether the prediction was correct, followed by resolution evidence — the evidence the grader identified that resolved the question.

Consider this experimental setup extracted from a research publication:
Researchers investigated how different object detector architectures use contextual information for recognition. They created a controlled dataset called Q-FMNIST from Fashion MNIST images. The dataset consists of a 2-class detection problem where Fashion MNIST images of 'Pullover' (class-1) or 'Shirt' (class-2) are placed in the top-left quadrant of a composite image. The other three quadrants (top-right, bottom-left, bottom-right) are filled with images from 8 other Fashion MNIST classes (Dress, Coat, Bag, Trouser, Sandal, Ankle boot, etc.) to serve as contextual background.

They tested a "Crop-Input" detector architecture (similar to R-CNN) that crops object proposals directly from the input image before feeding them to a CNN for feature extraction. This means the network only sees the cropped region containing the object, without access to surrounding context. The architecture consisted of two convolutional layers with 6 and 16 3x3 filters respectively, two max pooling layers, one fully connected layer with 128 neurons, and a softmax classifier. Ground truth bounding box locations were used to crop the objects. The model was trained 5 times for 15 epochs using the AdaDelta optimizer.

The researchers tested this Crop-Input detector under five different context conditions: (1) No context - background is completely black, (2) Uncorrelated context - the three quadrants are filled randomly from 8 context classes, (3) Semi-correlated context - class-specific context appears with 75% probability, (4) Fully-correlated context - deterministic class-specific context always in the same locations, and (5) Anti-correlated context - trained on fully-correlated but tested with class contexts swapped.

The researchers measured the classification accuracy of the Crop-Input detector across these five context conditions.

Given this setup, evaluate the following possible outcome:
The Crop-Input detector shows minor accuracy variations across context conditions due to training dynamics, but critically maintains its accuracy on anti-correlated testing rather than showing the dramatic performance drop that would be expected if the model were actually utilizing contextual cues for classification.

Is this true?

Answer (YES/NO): NO